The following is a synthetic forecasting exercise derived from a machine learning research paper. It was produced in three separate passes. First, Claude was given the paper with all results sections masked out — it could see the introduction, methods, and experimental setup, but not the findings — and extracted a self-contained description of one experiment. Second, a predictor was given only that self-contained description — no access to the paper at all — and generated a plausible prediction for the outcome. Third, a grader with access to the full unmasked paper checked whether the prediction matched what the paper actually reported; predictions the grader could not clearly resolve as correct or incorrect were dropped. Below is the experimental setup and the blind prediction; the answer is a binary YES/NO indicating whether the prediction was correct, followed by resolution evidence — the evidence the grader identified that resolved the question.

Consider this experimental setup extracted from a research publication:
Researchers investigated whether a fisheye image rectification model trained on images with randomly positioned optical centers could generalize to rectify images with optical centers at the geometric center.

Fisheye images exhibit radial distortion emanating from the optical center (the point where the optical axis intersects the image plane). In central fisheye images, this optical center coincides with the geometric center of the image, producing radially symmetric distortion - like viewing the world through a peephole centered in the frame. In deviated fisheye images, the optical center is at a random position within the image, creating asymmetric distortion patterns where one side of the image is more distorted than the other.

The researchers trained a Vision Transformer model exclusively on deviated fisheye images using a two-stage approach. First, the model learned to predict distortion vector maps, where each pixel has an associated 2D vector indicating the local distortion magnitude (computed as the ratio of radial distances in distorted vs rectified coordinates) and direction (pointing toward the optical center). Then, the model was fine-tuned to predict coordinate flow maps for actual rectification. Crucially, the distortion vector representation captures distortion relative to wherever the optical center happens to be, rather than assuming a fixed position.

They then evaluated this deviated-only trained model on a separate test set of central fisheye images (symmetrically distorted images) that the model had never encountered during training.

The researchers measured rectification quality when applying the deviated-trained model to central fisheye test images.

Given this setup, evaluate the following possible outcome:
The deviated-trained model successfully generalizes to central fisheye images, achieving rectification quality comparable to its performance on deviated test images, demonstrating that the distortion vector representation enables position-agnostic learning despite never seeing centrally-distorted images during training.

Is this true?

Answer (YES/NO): NO